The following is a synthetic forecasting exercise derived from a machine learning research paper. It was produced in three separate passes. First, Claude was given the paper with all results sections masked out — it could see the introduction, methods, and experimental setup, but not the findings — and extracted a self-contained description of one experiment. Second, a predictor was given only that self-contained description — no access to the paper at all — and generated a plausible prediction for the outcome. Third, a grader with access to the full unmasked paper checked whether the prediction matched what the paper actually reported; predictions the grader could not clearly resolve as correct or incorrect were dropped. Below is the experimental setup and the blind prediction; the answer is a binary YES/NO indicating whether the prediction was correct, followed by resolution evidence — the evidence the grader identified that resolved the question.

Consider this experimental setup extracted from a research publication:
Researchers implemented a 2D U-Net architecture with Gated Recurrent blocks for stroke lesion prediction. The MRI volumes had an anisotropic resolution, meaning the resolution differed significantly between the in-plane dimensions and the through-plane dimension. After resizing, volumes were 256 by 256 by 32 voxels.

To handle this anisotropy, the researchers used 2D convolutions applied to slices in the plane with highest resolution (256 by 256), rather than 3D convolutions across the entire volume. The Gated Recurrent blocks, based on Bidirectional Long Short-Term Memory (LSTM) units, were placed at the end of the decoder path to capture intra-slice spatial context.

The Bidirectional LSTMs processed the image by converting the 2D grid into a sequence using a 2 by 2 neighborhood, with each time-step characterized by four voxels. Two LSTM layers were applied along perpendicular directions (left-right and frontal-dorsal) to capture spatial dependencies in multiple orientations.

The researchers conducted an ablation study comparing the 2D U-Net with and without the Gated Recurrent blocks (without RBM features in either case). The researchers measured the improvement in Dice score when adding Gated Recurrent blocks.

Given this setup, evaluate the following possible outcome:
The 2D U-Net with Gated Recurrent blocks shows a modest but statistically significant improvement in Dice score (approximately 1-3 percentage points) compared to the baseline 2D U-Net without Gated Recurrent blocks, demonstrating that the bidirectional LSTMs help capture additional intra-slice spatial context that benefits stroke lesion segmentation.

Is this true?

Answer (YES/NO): NO